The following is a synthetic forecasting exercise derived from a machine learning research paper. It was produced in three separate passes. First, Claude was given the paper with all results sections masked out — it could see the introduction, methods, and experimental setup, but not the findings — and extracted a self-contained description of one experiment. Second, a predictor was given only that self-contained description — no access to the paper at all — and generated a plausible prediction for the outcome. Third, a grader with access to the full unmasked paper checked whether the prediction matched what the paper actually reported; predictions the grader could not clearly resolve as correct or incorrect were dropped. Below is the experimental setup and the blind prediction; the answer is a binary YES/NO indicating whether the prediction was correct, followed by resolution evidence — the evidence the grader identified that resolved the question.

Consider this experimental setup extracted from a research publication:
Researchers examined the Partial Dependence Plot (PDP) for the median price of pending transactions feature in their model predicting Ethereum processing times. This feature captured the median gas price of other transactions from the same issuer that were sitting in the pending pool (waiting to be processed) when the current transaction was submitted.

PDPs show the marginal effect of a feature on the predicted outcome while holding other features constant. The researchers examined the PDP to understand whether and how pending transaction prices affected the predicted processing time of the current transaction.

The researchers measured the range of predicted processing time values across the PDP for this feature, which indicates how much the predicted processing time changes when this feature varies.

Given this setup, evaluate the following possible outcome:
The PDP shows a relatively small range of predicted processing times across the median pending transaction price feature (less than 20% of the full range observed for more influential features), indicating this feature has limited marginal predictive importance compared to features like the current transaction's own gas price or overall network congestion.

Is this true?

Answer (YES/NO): YES